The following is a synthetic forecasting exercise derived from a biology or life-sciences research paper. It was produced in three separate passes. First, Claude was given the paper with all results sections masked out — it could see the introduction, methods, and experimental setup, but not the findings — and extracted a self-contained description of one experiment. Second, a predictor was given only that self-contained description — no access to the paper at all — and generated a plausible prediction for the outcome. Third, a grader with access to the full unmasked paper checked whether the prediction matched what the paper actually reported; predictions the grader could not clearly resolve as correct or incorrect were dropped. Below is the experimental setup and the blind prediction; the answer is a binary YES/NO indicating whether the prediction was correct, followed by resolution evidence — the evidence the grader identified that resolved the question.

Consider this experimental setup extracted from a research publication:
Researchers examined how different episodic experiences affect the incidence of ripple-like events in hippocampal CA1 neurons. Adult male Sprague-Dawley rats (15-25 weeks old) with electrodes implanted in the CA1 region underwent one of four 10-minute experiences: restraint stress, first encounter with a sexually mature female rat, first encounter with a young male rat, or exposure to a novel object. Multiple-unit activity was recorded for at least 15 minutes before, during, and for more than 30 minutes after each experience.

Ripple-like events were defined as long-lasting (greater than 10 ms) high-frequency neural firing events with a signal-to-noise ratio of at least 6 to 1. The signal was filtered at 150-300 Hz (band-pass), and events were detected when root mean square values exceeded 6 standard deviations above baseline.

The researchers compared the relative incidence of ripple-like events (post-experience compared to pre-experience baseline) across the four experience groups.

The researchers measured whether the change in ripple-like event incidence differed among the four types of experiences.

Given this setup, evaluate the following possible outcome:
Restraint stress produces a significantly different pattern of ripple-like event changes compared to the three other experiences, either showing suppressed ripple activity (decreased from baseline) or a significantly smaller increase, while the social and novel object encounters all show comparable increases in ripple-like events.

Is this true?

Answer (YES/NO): NO